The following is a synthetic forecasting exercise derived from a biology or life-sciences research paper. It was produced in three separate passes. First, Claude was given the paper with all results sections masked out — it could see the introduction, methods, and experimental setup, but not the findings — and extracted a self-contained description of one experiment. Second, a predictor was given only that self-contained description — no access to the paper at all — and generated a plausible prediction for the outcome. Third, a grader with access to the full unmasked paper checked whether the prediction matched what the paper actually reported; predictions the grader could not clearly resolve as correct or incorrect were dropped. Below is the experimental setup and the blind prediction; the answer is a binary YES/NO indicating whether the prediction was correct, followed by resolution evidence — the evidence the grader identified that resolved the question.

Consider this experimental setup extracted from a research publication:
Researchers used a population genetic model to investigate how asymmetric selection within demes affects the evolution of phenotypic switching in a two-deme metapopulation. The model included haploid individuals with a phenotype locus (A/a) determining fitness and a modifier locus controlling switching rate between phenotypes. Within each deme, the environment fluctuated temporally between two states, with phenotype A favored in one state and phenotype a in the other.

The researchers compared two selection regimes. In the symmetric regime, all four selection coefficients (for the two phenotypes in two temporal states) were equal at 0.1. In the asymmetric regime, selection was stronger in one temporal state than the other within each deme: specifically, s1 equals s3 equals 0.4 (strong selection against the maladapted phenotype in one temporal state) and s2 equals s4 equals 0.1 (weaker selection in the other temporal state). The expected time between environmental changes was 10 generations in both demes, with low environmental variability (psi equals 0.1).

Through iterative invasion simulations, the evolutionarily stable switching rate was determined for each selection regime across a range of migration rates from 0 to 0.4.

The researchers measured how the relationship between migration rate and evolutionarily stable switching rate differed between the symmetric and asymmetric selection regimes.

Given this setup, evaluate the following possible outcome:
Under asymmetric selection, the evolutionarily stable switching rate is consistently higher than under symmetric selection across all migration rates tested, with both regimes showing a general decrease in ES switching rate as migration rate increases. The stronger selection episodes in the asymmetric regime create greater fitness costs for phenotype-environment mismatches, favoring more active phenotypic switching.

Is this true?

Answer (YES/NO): NO